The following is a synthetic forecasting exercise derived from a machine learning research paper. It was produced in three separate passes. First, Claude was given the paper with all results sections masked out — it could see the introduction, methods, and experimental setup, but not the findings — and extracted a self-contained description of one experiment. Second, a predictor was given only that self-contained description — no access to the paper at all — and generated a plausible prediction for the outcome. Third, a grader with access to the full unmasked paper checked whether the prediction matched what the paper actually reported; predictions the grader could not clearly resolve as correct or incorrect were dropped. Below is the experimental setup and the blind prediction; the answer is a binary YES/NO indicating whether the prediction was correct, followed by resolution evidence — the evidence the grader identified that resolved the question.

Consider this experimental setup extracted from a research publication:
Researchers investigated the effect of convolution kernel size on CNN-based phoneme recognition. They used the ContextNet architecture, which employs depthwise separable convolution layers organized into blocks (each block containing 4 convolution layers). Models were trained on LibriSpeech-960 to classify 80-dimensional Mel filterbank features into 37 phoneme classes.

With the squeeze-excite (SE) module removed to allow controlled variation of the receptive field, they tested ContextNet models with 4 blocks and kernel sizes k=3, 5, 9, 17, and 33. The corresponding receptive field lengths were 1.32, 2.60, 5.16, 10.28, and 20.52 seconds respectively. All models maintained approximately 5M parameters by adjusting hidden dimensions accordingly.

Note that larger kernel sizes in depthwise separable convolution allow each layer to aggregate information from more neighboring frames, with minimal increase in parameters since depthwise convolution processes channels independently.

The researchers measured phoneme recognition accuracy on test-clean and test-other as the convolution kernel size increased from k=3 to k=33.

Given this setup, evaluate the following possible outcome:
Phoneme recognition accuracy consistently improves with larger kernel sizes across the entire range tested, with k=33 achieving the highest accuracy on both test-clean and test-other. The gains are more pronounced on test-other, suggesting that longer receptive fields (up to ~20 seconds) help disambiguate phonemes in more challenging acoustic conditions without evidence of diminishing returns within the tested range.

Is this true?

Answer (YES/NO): NO